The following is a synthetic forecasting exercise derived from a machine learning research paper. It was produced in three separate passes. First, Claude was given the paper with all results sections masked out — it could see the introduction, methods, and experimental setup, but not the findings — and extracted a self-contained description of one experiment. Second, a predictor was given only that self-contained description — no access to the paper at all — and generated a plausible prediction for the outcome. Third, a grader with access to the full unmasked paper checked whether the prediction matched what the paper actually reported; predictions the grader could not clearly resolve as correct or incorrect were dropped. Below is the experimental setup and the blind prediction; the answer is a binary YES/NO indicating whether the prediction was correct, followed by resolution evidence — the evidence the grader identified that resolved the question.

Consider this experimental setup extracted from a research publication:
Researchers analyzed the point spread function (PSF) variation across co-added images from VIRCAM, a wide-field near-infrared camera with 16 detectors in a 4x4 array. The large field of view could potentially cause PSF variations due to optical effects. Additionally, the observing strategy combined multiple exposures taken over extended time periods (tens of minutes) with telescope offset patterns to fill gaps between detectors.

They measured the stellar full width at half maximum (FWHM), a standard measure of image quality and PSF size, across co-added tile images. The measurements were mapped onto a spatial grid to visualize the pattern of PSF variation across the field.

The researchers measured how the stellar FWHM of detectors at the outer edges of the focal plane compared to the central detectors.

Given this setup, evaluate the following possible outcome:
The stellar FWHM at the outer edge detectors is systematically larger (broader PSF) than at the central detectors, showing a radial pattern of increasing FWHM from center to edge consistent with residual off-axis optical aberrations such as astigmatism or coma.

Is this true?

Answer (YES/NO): YES